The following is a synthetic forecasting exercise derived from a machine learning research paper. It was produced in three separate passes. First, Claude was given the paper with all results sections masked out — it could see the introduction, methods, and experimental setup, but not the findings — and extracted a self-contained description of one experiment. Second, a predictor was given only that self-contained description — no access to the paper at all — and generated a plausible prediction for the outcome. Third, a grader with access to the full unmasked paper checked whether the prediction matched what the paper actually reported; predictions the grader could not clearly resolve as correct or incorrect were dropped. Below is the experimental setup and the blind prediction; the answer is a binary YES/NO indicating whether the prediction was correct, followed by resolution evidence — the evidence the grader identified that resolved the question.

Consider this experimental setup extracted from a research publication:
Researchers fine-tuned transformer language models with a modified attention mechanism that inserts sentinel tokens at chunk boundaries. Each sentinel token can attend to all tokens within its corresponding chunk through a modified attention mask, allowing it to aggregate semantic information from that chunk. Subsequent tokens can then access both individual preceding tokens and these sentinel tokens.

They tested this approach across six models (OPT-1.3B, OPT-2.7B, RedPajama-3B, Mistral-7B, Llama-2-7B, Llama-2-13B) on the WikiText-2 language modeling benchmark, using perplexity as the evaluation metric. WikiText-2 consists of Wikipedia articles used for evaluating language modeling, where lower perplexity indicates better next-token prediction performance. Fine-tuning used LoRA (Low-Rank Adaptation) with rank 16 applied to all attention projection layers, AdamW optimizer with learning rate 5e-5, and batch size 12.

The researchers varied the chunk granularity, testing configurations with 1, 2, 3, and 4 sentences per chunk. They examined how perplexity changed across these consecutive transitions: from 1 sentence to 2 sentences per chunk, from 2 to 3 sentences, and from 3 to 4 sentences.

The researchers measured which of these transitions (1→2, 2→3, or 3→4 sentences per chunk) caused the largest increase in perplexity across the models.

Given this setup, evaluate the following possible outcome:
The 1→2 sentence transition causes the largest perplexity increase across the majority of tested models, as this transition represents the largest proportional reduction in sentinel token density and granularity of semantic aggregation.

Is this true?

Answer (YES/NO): YES